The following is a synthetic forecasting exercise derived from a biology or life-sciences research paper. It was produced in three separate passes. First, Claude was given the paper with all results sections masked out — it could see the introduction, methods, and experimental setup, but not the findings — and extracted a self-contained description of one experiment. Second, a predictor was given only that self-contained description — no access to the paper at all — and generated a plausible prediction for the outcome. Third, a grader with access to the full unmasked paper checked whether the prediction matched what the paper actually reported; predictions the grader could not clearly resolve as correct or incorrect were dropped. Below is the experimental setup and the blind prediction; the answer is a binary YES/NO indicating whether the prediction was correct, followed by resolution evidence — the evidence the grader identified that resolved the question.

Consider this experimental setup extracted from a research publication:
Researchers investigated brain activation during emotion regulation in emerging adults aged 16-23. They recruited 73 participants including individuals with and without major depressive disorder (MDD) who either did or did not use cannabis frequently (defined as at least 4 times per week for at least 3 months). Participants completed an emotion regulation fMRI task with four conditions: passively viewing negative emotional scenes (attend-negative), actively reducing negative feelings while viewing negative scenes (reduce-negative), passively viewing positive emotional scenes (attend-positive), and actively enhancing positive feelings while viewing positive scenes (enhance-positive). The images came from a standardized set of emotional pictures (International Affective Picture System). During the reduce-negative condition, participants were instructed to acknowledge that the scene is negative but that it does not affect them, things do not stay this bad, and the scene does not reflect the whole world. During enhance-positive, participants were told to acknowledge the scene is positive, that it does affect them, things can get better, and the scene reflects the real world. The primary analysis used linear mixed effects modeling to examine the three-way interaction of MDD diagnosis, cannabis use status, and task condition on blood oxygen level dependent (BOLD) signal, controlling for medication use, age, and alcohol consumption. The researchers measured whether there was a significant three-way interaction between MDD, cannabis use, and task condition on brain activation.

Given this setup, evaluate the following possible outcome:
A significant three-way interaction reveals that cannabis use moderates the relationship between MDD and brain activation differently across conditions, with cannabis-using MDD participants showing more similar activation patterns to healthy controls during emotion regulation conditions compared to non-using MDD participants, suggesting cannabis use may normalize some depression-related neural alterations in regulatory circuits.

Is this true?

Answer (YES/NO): NO